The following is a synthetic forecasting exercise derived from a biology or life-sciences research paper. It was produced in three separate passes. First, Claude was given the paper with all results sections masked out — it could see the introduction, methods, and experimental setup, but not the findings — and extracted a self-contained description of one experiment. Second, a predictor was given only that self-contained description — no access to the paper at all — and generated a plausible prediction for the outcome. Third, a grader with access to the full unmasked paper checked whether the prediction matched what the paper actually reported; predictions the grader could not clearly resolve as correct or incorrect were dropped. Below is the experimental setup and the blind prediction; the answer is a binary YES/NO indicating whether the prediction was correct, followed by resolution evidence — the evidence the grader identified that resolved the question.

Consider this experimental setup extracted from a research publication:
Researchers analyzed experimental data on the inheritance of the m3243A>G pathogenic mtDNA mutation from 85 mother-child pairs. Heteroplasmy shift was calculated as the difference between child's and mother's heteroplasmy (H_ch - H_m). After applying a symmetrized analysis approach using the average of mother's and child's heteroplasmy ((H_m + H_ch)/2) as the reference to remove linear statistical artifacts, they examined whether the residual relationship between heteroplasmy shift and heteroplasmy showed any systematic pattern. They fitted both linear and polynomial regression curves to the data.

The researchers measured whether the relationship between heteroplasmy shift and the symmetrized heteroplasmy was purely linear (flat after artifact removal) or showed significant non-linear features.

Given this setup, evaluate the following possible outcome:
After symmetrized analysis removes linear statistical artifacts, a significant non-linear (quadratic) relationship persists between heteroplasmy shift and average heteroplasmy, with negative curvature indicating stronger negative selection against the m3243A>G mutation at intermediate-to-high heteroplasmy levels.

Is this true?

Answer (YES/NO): NO